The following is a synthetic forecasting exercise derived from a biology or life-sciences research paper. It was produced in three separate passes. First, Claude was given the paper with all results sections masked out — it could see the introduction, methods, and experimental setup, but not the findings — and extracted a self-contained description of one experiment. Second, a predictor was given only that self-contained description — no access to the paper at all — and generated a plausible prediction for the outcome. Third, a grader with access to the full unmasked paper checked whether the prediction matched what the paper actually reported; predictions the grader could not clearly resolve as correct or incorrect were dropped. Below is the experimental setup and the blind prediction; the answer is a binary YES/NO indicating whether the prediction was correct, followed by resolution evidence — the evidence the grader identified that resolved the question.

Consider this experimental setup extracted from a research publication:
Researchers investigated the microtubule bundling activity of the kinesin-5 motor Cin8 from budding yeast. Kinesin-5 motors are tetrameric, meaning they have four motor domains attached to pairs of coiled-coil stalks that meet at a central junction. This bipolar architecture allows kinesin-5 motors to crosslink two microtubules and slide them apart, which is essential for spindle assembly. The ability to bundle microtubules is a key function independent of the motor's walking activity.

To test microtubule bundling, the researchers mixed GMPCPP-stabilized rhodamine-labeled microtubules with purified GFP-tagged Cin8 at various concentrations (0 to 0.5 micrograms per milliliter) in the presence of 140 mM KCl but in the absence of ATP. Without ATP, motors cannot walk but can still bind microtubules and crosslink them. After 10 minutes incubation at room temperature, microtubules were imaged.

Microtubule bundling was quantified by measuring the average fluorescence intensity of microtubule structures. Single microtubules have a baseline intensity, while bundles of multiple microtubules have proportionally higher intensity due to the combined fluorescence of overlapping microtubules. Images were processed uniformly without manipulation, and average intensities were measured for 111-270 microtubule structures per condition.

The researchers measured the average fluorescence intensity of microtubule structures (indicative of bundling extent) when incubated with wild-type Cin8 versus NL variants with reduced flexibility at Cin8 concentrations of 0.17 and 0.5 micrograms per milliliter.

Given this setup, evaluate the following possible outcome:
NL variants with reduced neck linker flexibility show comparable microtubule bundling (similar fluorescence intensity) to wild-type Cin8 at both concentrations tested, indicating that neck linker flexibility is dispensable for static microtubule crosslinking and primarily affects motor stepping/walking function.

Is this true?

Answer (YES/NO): NO